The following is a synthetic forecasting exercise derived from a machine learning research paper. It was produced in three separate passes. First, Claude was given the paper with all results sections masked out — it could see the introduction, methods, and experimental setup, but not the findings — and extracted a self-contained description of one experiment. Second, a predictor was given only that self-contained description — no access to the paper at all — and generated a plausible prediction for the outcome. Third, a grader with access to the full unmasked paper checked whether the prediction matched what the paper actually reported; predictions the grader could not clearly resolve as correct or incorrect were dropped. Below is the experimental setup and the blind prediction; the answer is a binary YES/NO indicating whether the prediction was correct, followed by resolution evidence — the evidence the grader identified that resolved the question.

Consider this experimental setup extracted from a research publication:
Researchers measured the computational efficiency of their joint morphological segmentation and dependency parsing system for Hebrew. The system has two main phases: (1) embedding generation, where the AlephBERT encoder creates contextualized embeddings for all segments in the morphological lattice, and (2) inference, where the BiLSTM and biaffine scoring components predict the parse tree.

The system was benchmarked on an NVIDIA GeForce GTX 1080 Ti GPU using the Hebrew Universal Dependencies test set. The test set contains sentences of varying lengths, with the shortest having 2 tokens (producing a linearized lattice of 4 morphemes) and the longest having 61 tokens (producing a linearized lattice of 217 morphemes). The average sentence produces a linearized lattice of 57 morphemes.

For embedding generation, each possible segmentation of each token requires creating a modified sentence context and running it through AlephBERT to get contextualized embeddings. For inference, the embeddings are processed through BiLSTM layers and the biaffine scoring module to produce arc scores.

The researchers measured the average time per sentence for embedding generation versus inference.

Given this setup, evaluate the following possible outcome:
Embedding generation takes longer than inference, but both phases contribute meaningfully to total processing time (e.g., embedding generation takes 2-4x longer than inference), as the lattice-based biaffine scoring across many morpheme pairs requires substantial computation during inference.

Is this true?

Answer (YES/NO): NO